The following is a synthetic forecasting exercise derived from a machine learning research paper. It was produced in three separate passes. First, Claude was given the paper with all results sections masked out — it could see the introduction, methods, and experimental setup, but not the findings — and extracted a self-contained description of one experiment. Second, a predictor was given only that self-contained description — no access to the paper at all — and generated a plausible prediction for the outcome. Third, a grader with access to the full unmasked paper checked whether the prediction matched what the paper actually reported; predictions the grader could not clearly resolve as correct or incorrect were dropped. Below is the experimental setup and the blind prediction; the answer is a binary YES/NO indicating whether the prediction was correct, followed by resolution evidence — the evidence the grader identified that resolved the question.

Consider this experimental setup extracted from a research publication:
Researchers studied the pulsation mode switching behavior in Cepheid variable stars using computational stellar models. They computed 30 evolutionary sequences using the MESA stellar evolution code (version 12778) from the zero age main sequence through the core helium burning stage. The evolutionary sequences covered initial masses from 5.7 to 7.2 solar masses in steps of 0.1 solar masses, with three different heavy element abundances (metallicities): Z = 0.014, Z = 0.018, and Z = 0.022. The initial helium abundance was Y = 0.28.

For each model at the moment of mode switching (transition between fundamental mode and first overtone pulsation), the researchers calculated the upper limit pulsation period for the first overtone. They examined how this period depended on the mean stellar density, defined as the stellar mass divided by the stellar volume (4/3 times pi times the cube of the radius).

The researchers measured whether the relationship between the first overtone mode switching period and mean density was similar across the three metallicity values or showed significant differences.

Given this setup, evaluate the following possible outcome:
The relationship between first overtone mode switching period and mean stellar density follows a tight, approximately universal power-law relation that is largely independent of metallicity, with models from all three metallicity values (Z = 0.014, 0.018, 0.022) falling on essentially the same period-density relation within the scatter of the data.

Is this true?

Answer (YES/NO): YES